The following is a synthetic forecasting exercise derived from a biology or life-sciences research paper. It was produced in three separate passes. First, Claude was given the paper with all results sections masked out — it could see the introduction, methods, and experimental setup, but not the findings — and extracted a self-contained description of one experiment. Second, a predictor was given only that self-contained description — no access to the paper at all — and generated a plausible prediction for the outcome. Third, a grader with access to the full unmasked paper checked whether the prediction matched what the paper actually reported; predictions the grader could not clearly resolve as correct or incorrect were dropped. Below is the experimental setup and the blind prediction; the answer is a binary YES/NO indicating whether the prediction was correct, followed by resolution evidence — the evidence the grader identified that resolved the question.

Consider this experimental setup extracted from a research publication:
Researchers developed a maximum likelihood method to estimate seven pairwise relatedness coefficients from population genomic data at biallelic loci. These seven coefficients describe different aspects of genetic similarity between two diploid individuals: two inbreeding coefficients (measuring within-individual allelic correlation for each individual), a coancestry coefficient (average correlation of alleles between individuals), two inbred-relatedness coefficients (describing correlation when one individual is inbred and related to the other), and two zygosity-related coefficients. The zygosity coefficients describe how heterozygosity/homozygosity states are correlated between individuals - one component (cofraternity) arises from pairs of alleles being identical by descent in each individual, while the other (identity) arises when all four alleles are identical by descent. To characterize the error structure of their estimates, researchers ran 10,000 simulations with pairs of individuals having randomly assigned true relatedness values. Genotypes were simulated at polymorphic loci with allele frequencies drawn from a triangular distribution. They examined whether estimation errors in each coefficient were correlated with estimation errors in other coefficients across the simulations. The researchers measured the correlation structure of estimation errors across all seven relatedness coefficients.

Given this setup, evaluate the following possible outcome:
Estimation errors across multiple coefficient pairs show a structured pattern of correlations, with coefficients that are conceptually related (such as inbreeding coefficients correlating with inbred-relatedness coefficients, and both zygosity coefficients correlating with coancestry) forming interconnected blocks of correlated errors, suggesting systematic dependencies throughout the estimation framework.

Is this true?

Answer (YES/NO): NO